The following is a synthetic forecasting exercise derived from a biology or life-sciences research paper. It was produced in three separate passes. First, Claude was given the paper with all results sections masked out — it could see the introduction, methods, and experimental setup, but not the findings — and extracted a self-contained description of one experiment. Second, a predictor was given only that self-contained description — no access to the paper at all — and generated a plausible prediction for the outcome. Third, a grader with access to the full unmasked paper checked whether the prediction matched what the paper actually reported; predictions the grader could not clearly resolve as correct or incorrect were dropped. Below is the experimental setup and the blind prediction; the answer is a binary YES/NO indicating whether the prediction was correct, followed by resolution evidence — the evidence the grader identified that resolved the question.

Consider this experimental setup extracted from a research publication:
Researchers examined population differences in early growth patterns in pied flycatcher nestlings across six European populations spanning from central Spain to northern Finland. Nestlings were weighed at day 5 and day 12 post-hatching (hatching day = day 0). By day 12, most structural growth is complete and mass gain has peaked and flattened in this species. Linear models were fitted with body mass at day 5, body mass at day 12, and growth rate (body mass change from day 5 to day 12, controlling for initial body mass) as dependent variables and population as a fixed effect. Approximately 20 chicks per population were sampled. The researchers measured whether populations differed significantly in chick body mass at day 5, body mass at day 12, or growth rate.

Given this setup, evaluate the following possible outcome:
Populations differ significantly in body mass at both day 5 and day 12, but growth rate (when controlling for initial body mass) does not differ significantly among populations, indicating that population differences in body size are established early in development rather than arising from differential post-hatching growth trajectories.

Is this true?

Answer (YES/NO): NO